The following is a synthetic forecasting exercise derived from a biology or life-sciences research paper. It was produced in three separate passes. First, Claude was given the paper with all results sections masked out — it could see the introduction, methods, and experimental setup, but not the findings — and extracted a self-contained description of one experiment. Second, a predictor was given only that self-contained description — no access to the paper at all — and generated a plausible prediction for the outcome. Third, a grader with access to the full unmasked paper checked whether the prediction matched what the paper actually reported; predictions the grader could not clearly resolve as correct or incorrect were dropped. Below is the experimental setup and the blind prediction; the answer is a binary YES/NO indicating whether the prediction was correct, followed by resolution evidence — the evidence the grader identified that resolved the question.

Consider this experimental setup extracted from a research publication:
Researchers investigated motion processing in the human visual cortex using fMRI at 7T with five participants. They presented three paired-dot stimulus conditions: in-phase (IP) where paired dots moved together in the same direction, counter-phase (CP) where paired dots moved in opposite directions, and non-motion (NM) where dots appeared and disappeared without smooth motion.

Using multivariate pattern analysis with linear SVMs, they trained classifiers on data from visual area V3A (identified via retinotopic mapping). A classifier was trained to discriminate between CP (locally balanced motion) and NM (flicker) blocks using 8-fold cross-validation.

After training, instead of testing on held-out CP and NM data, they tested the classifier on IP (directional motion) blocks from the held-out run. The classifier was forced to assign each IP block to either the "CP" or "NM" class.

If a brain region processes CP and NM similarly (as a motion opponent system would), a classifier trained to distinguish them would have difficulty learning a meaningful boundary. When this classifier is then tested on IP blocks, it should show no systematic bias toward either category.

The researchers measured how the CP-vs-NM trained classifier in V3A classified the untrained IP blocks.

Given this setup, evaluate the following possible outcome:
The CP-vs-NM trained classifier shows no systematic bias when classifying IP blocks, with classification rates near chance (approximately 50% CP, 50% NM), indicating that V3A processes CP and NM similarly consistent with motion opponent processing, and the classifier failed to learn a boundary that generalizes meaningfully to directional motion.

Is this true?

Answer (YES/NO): YES